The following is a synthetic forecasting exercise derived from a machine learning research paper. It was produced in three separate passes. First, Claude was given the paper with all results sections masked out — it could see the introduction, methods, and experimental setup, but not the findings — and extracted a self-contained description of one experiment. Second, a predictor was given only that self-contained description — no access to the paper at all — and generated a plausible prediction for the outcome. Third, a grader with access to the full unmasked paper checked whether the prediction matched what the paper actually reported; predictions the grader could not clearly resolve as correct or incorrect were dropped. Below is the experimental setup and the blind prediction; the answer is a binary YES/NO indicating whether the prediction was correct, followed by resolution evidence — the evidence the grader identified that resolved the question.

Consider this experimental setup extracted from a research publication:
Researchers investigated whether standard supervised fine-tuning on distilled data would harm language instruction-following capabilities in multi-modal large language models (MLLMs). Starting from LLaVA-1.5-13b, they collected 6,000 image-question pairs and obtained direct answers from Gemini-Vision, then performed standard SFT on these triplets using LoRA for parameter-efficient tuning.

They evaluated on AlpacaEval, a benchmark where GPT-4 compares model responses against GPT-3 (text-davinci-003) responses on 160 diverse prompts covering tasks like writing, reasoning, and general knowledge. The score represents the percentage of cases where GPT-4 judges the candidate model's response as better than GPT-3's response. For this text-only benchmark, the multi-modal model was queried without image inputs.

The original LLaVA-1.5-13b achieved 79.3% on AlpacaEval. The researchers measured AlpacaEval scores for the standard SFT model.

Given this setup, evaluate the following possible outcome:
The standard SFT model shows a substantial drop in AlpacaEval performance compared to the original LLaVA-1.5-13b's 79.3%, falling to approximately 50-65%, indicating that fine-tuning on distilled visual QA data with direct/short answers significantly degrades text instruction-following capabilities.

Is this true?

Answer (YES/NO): YES